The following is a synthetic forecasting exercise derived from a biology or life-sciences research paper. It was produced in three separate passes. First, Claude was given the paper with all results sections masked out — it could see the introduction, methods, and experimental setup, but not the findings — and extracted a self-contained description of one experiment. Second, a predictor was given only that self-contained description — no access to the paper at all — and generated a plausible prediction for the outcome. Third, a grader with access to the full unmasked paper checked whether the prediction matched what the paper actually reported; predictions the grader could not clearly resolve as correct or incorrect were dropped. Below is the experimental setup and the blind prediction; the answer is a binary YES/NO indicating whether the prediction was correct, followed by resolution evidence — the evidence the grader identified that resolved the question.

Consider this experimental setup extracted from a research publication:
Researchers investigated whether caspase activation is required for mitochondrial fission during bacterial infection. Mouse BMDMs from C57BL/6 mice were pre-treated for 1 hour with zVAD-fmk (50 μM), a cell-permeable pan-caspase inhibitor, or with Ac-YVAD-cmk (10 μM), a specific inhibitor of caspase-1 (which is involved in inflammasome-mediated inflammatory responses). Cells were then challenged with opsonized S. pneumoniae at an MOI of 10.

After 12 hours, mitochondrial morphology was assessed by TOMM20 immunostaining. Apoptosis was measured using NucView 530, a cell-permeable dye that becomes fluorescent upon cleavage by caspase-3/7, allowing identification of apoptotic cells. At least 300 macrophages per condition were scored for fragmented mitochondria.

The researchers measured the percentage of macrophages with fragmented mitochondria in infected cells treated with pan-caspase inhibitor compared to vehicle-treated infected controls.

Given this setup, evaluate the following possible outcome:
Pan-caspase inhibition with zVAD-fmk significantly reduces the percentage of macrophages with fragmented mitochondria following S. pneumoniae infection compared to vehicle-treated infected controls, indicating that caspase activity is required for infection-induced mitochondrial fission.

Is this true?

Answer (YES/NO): NO